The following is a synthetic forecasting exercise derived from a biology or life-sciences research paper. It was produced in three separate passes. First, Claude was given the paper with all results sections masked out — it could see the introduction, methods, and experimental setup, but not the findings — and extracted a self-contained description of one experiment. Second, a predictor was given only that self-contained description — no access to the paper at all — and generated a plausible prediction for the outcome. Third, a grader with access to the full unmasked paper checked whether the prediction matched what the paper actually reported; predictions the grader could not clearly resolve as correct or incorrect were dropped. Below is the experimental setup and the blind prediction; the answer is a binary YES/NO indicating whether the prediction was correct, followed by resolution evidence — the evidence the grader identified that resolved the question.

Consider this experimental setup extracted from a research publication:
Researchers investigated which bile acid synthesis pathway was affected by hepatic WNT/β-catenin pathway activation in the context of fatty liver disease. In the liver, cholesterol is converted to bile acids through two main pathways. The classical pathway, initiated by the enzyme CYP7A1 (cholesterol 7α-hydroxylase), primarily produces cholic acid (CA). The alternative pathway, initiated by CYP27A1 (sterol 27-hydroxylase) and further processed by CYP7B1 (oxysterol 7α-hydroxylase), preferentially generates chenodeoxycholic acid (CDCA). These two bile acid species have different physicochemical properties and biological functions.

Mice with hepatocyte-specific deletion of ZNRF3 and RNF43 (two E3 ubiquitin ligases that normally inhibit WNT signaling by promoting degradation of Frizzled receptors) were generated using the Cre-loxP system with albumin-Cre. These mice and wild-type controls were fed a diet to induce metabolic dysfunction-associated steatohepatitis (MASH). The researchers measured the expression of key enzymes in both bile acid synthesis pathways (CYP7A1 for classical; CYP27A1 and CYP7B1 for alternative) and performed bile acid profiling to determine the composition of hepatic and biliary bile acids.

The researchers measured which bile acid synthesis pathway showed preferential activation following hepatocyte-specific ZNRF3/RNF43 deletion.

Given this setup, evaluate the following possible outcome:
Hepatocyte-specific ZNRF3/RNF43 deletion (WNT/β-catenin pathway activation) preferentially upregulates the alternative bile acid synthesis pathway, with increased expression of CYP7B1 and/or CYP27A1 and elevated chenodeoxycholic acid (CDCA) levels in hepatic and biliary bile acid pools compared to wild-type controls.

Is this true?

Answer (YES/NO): NO